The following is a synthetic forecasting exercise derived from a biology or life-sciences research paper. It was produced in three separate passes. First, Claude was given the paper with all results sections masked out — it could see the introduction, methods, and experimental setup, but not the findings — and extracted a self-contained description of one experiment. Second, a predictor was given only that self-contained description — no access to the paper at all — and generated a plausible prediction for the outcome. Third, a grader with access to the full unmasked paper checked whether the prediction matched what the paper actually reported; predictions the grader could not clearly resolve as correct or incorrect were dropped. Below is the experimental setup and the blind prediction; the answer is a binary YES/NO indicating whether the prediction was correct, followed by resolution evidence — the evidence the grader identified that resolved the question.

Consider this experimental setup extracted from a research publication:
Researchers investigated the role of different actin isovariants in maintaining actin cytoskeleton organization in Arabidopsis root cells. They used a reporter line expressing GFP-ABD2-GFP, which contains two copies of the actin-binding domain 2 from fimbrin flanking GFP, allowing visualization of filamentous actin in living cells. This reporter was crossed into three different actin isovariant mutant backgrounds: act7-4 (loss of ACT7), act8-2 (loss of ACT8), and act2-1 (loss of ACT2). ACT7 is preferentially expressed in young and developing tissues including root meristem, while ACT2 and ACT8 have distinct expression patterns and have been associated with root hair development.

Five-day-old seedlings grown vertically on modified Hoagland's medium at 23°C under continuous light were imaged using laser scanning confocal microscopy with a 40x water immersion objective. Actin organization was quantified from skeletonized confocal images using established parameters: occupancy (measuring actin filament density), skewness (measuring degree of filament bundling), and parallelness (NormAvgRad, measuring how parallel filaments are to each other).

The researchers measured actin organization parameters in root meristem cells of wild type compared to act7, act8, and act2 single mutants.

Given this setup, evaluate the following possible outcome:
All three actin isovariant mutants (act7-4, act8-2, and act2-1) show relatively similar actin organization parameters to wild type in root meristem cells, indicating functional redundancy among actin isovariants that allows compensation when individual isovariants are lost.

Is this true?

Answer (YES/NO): NO